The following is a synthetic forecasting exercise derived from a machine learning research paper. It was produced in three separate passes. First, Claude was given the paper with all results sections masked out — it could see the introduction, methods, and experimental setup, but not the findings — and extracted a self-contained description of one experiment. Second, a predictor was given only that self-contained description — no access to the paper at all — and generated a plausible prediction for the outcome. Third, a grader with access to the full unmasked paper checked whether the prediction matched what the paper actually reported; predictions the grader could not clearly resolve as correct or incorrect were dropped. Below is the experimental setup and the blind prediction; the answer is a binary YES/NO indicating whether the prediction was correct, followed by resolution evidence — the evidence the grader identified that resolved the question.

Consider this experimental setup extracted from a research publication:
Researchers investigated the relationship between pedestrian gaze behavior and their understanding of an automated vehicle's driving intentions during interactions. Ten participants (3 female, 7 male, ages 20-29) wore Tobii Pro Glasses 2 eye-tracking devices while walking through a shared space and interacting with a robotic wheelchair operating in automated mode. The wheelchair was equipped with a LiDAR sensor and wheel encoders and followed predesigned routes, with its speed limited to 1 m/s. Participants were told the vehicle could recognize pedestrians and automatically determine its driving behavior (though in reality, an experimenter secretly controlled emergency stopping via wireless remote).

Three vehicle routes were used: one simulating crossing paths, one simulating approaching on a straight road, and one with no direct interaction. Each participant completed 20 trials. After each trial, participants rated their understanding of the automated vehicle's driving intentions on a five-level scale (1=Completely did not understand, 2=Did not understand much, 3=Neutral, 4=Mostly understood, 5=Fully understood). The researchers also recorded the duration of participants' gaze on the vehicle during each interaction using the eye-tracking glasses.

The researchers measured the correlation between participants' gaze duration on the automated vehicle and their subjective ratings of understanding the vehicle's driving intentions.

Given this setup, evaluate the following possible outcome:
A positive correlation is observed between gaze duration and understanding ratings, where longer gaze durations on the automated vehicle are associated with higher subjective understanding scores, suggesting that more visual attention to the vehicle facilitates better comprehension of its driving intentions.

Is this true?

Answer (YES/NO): NO